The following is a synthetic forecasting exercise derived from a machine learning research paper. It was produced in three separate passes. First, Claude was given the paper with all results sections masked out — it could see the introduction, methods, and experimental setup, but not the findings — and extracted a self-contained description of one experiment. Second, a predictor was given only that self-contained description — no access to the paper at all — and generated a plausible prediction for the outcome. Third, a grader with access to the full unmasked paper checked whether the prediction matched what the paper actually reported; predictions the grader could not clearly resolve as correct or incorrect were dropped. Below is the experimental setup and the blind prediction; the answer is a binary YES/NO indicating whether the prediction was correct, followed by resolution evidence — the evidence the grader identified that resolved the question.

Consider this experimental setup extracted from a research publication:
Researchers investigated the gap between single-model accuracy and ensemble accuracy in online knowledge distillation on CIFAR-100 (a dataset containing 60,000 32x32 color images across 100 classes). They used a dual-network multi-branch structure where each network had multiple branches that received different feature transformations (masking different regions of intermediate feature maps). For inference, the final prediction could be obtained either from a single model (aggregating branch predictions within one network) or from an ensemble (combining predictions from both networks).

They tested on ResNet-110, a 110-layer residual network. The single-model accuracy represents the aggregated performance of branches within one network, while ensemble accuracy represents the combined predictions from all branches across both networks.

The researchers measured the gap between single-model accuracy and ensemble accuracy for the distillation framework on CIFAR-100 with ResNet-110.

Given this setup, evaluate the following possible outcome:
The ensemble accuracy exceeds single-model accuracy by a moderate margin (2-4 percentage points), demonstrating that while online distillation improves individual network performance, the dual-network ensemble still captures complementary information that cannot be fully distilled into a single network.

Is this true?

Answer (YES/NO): NO